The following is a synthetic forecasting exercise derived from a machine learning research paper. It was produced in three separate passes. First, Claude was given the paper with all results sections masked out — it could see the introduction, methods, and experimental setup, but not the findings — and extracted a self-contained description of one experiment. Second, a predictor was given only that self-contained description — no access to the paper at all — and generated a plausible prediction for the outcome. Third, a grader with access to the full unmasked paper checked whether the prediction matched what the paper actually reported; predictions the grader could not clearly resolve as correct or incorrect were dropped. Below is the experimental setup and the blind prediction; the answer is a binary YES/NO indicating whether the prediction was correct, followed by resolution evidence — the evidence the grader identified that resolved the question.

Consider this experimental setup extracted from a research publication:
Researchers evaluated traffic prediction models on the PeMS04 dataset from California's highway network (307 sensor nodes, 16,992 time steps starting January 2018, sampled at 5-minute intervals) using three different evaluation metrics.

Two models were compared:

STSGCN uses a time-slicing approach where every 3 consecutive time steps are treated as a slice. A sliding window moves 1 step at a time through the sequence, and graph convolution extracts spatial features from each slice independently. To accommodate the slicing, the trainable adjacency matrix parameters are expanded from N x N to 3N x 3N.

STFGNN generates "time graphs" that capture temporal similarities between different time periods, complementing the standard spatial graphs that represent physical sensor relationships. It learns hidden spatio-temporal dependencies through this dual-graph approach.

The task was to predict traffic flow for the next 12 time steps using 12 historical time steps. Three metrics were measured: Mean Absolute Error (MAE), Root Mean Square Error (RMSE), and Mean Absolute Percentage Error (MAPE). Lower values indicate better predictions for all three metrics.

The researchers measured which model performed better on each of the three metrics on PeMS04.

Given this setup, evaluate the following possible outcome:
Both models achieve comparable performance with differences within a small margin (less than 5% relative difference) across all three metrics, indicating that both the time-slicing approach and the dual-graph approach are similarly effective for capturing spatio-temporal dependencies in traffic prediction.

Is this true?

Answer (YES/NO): NO